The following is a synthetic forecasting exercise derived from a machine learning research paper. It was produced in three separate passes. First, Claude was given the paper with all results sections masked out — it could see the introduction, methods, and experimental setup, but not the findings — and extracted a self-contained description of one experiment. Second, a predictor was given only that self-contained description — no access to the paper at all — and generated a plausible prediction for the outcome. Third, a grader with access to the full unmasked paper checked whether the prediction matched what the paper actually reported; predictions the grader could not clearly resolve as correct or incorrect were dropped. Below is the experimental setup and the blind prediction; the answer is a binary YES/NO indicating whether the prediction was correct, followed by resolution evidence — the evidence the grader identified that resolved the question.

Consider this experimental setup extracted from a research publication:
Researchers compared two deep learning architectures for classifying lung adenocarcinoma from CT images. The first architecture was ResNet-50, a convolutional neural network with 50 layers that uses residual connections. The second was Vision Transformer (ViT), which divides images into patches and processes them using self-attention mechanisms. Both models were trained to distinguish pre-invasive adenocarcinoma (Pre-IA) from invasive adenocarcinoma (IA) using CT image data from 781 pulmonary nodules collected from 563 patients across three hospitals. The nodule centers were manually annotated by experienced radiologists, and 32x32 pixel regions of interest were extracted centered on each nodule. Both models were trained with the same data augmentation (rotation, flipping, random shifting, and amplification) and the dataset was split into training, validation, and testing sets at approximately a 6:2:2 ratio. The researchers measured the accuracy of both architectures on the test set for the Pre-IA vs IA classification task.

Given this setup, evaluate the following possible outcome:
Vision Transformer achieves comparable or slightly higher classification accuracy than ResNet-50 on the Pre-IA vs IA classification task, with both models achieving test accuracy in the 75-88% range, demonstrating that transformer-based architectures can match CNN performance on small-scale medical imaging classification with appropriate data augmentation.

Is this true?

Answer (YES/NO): NO